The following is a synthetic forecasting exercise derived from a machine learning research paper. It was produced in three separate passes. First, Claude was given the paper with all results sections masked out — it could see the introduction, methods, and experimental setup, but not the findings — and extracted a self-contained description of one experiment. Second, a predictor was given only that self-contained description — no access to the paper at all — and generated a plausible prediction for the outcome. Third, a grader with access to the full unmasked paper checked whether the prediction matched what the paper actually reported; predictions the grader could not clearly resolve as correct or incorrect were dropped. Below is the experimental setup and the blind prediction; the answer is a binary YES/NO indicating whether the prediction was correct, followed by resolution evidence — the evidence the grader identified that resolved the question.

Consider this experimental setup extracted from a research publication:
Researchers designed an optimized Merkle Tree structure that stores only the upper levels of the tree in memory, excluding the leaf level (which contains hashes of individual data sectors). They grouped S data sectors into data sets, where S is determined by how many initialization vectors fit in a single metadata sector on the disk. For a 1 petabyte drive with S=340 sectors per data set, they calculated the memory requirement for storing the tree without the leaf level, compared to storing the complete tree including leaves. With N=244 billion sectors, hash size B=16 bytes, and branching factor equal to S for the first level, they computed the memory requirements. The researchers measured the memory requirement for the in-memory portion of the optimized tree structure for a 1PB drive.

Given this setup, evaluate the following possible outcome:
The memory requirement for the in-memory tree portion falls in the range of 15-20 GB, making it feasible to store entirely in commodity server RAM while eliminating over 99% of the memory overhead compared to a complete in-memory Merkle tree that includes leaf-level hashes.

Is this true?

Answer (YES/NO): NO